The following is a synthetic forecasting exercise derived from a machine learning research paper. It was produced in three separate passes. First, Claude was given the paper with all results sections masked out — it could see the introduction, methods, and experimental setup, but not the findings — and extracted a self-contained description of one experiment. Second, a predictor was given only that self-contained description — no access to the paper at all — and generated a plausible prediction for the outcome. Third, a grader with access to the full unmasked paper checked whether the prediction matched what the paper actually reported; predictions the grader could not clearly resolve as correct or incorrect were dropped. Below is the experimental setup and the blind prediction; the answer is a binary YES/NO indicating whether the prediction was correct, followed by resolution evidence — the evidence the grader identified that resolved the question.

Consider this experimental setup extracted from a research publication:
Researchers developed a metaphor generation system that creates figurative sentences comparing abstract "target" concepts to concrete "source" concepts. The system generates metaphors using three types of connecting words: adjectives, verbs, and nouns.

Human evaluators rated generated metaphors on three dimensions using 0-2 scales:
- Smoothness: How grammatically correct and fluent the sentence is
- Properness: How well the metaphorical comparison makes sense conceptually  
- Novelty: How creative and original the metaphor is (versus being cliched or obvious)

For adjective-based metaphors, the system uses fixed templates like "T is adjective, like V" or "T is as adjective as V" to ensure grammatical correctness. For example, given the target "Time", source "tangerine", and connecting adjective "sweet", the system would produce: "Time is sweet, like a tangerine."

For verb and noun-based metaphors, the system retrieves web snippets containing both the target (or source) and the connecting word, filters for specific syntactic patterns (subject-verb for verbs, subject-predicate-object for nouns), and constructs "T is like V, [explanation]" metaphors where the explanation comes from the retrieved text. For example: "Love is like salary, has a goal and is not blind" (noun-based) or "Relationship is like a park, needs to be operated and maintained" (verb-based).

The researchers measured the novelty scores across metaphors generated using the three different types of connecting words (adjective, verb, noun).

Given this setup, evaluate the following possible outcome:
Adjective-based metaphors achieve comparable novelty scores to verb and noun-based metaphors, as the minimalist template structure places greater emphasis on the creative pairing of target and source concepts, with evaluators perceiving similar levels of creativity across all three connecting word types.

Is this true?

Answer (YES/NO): NO